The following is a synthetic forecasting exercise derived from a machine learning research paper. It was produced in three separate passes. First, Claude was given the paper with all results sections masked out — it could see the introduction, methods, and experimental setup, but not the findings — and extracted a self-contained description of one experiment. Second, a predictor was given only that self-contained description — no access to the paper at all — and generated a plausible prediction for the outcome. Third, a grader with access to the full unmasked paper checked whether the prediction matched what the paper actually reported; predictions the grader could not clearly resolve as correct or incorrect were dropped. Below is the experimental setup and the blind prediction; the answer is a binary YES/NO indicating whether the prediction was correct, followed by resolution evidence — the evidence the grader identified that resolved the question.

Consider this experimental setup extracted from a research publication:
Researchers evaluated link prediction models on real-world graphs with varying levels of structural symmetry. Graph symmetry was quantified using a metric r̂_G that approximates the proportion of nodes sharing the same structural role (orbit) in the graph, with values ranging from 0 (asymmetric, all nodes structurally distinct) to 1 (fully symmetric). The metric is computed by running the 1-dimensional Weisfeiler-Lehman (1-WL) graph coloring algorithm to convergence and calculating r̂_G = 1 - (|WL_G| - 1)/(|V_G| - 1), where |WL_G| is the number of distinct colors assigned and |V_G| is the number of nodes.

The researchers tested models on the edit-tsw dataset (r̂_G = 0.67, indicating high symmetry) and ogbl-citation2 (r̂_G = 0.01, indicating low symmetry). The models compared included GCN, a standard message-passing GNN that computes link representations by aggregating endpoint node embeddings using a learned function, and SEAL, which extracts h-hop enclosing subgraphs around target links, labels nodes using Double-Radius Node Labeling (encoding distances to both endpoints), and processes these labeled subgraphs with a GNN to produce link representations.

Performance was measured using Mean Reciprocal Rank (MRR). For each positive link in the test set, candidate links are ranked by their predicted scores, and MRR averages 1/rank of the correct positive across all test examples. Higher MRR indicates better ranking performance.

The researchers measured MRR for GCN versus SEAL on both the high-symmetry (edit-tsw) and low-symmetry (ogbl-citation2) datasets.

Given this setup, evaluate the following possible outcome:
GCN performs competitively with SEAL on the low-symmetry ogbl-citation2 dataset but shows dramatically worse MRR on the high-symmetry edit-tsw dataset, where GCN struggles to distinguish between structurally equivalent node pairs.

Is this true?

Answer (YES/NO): YES